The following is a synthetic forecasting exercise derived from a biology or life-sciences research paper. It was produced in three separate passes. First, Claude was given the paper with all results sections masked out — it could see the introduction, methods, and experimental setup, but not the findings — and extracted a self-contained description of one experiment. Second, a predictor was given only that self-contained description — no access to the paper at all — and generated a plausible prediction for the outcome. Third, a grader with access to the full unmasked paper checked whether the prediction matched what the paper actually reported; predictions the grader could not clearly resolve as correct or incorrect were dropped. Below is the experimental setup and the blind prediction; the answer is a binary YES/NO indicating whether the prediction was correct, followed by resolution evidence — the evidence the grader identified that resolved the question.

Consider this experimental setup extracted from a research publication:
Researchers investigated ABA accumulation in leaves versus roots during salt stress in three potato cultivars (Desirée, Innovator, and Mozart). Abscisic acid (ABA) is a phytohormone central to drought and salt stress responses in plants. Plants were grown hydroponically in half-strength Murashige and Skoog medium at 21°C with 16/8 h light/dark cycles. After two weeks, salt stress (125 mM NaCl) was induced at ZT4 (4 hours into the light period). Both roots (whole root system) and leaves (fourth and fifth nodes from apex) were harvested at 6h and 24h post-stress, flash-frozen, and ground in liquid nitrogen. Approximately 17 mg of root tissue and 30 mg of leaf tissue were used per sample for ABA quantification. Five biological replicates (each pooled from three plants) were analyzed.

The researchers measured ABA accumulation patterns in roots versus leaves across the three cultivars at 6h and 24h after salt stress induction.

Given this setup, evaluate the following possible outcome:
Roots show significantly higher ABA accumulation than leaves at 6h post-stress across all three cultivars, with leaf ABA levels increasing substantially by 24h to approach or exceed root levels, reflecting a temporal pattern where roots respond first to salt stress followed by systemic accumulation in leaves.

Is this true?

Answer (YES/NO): NO